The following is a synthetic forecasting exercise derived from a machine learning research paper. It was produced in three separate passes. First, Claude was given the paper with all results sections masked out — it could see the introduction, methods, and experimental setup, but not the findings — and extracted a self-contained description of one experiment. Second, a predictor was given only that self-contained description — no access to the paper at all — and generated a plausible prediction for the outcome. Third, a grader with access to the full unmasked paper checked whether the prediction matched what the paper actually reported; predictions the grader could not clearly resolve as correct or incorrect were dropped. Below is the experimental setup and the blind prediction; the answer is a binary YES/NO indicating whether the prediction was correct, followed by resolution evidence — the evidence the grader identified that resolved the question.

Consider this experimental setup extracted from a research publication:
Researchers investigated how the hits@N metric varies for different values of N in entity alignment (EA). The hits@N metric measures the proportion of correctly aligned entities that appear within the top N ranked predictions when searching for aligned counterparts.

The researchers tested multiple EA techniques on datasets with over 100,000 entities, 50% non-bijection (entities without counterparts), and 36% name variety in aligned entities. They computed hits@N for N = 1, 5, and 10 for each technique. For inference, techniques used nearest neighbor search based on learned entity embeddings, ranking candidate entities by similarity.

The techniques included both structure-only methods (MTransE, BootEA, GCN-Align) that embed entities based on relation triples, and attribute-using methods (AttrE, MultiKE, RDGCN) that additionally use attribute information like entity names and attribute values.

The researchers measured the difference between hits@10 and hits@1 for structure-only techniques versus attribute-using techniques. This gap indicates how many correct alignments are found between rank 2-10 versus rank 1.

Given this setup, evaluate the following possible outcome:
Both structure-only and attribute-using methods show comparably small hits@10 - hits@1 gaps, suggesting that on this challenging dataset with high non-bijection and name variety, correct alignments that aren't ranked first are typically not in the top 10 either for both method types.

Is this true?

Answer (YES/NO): NO